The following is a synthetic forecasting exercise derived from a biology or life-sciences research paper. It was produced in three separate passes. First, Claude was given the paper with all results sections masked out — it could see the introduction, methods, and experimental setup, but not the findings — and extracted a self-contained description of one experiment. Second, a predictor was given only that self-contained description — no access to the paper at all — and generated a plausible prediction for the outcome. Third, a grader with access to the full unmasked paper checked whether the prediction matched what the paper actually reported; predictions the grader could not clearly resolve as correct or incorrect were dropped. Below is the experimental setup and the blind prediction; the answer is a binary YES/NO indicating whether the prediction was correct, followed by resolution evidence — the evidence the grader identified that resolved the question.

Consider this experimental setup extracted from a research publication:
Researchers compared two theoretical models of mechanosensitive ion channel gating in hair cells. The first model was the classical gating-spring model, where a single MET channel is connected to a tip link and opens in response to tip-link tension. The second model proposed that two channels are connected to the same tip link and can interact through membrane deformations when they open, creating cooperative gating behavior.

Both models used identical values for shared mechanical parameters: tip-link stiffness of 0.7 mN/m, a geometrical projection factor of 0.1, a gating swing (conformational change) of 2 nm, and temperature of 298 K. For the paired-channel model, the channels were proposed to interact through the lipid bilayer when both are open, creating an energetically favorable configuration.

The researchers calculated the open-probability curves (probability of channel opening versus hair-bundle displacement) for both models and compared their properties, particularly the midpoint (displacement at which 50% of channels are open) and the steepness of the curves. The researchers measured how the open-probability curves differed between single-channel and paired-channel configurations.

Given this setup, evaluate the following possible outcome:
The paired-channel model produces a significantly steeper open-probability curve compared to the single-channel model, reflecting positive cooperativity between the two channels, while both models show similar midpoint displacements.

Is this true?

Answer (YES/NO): NO